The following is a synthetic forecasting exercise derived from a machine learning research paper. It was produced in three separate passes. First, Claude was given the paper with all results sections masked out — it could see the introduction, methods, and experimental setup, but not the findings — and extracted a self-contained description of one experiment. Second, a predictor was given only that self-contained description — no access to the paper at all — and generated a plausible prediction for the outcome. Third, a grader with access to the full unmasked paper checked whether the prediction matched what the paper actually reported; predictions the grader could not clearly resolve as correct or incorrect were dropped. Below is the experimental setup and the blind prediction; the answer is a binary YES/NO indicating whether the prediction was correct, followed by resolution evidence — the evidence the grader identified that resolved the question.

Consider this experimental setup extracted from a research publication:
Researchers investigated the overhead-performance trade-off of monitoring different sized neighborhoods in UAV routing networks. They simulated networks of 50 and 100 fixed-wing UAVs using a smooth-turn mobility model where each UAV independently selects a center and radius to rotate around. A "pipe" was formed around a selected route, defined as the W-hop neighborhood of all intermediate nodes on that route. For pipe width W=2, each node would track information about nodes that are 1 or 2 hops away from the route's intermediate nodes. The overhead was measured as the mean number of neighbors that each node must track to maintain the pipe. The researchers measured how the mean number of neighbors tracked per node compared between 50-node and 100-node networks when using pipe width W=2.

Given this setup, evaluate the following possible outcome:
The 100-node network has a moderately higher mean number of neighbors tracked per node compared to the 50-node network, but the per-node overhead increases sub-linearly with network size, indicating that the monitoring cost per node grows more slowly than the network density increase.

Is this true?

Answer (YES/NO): NO